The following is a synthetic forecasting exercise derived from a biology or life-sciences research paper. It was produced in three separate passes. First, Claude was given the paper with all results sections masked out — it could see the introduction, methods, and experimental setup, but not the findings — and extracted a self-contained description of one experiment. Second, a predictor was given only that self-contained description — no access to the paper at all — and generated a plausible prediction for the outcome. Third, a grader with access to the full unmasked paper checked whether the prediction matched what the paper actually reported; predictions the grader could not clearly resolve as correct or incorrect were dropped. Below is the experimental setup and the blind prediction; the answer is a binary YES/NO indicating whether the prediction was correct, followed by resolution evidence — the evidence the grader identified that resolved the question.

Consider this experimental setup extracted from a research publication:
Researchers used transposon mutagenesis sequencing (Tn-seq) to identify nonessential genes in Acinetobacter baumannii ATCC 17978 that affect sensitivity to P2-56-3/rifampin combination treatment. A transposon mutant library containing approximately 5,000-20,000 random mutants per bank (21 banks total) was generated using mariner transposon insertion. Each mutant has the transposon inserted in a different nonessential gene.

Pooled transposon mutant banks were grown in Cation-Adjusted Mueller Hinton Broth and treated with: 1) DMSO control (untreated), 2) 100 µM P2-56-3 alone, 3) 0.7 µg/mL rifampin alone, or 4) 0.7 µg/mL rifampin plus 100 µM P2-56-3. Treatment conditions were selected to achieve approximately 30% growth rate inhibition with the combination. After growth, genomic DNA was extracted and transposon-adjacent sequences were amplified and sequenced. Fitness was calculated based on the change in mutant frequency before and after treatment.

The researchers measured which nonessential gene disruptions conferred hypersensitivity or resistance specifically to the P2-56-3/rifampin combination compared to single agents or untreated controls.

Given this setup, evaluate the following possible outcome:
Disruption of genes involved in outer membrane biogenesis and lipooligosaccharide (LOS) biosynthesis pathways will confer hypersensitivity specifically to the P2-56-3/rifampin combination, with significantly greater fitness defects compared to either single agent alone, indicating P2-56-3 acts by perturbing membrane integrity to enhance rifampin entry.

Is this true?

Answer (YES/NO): NO